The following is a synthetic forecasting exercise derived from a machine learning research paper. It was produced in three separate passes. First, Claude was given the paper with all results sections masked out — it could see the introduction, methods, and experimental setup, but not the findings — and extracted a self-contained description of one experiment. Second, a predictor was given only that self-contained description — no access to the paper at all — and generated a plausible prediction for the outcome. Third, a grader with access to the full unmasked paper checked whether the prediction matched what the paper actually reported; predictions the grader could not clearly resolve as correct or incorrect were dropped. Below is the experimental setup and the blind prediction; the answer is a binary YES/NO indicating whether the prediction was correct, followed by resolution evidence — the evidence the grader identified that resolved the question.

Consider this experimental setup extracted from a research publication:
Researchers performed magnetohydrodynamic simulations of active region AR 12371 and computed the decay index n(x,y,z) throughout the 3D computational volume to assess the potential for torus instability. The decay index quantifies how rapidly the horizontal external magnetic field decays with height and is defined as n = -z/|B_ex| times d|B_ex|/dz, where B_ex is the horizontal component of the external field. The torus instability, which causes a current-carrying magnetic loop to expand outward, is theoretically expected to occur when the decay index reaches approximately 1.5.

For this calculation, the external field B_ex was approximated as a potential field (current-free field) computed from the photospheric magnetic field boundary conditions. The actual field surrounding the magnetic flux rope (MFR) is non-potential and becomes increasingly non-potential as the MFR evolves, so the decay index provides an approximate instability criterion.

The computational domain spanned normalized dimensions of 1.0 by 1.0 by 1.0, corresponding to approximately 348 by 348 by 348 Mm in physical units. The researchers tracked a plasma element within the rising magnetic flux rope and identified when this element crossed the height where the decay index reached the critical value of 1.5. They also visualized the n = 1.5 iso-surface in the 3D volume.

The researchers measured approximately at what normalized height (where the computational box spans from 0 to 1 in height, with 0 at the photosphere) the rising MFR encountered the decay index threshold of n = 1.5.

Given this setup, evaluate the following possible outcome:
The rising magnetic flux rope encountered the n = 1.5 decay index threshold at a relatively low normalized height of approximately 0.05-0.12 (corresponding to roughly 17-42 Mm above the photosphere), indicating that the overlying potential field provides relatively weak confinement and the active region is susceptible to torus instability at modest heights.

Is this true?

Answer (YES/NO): YES